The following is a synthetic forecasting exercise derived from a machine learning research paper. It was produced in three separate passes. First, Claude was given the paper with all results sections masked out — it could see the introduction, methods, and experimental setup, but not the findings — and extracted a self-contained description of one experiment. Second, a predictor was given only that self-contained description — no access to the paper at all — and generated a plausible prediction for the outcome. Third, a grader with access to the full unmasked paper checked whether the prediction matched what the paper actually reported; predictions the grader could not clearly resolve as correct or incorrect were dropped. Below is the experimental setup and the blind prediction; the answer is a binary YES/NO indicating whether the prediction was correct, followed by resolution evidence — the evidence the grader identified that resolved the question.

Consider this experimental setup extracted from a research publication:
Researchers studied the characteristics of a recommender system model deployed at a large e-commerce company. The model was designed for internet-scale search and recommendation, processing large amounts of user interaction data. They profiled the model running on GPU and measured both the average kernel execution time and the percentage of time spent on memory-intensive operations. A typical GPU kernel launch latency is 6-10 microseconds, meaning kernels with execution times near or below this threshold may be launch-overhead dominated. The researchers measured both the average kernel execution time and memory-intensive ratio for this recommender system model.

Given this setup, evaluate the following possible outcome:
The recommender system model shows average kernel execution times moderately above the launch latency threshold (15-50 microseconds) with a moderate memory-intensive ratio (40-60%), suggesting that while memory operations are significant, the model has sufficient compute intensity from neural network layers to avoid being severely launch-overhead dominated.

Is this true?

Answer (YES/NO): NO